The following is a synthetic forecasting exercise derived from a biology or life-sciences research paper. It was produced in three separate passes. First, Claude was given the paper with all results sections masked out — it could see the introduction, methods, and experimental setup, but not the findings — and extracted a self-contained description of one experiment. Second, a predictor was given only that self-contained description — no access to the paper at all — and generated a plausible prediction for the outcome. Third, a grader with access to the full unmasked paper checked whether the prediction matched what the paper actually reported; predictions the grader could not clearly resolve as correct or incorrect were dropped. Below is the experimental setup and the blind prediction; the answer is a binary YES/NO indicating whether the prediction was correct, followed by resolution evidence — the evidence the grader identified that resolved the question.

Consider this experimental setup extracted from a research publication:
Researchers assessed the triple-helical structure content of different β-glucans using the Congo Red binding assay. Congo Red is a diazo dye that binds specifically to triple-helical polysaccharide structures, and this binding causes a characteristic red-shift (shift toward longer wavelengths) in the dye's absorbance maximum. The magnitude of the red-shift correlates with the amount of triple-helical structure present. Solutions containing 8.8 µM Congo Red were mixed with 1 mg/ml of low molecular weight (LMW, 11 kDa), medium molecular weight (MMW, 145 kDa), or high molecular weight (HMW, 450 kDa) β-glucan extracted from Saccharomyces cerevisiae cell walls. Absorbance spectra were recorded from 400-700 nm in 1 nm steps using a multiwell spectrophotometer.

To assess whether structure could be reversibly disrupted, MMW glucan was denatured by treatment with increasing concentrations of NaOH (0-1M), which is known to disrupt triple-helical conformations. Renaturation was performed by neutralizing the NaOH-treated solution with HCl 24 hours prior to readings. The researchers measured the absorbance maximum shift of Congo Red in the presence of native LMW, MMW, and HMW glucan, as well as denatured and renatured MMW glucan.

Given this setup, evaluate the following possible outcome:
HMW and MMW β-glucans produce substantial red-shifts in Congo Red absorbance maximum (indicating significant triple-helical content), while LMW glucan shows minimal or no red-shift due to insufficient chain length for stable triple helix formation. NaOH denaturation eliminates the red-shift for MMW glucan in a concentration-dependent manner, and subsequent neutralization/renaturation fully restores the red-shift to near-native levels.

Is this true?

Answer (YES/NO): NO